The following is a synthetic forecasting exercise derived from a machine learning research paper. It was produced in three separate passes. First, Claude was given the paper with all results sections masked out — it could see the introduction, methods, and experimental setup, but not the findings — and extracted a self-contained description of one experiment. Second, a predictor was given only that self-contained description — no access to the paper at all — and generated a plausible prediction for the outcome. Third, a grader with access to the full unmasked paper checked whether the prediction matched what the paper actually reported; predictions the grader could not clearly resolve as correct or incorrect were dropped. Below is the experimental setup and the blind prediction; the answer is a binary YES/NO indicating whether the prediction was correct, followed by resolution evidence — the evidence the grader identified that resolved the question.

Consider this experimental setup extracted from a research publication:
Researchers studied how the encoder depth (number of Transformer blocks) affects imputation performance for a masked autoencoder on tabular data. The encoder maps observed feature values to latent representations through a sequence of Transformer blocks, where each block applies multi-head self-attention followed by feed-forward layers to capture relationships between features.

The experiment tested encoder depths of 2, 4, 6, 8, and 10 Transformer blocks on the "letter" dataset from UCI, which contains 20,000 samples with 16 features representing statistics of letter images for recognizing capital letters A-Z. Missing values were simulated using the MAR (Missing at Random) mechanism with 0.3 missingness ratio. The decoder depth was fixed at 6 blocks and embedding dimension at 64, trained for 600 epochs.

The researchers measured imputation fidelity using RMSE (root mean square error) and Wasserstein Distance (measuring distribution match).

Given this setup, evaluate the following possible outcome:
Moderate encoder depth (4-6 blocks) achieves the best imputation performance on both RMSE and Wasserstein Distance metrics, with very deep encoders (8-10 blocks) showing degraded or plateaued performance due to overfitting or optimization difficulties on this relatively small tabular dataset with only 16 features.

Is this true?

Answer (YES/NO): NO